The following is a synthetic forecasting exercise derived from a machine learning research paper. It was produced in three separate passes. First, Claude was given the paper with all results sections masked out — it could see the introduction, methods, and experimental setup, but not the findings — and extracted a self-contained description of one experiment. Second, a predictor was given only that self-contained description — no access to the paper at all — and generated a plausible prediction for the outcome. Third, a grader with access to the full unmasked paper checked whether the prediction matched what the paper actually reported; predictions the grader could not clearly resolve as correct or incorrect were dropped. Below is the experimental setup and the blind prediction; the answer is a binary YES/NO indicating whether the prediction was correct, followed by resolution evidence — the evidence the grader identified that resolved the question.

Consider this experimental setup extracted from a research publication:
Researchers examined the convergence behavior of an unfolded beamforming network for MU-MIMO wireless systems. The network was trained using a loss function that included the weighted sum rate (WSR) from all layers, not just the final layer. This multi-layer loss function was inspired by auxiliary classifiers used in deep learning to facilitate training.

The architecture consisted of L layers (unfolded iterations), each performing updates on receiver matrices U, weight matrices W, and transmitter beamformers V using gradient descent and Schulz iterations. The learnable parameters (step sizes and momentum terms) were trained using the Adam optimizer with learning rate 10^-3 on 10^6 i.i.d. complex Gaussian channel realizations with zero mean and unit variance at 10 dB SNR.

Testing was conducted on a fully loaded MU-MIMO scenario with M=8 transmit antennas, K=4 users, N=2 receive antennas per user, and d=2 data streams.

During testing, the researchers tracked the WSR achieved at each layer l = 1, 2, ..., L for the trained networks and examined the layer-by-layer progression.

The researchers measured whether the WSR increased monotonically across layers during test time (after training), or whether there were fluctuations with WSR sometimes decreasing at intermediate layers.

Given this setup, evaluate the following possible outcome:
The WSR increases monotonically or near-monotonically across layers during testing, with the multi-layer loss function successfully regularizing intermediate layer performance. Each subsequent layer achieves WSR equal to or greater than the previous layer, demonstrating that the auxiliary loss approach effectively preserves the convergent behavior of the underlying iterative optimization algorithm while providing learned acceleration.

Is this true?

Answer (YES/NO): YES